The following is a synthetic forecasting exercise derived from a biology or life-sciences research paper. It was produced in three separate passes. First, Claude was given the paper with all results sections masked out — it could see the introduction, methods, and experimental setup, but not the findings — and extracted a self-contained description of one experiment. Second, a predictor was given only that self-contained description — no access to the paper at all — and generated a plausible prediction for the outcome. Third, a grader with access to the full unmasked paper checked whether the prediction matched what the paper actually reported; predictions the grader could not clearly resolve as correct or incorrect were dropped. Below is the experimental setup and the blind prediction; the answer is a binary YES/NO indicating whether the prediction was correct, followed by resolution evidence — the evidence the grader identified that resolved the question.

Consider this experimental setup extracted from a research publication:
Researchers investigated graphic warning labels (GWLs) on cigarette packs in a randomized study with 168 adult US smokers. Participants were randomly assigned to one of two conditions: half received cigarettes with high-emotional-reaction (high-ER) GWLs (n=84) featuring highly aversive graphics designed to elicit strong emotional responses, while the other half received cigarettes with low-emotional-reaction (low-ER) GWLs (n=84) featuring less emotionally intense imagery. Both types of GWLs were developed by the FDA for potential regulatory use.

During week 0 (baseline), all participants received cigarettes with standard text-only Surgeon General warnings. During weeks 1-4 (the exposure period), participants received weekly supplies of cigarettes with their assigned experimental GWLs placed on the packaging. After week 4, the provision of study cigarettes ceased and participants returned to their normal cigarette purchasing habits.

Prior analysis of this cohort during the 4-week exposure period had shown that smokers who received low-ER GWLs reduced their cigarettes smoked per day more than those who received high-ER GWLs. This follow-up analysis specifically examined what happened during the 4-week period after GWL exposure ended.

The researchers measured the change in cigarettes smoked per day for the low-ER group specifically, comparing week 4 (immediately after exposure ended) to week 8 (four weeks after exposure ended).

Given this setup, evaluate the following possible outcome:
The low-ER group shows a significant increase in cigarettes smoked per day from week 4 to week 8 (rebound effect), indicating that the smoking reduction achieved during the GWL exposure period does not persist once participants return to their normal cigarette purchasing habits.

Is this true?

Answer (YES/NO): NO